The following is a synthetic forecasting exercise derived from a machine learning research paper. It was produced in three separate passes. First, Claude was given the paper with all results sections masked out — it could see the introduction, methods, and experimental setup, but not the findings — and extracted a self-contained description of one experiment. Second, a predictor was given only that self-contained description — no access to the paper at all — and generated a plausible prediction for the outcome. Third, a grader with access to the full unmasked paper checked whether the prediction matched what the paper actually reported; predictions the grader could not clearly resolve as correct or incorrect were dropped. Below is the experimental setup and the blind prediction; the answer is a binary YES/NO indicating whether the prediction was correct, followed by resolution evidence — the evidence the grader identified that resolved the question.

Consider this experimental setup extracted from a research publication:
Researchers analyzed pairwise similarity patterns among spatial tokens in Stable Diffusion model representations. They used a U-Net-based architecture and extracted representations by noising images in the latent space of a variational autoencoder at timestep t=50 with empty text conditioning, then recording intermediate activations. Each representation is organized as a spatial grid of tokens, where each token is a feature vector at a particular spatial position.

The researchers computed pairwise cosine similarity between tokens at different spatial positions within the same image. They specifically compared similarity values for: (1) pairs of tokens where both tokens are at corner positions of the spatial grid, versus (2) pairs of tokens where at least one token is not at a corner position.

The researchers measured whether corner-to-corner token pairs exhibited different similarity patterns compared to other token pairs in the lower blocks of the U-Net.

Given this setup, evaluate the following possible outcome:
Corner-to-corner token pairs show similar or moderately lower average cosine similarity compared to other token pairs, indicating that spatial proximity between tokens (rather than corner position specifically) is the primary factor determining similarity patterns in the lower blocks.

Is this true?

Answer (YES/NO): NO